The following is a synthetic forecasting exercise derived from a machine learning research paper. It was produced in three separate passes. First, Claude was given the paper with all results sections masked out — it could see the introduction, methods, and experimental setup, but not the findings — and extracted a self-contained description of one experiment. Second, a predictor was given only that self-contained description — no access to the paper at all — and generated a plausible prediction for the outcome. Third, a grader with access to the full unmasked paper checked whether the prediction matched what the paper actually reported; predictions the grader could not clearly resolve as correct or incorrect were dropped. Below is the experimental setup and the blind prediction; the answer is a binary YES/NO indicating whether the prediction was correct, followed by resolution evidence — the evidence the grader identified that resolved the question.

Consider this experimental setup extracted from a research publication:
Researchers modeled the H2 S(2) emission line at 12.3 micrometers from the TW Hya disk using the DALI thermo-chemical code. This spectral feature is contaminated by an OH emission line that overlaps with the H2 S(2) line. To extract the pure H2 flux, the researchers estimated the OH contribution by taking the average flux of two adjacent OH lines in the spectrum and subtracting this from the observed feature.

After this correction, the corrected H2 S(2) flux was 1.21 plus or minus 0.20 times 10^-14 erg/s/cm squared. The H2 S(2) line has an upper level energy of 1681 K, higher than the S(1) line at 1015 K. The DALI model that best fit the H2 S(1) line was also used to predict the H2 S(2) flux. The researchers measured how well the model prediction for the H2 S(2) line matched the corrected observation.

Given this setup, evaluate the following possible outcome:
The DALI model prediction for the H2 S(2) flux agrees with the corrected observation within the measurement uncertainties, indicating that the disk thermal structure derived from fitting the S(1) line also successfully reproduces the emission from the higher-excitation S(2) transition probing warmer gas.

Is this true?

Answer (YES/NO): NO